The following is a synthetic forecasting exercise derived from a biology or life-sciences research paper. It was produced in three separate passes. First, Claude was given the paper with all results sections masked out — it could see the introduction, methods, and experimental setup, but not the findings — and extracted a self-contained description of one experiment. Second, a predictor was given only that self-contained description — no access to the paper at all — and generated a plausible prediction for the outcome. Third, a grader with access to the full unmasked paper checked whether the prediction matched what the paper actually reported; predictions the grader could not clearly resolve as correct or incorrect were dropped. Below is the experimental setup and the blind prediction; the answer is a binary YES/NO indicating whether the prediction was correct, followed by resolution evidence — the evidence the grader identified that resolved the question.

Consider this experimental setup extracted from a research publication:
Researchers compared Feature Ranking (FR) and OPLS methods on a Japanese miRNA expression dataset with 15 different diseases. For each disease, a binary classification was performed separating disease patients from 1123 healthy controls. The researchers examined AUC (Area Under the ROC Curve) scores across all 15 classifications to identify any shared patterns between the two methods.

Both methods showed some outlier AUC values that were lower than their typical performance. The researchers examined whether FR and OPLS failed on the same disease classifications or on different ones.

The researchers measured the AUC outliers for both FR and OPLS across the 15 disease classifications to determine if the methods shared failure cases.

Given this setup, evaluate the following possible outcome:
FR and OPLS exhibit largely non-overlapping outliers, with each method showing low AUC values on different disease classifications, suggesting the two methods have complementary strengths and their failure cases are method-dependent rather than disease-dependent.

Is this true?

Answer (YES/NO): NO